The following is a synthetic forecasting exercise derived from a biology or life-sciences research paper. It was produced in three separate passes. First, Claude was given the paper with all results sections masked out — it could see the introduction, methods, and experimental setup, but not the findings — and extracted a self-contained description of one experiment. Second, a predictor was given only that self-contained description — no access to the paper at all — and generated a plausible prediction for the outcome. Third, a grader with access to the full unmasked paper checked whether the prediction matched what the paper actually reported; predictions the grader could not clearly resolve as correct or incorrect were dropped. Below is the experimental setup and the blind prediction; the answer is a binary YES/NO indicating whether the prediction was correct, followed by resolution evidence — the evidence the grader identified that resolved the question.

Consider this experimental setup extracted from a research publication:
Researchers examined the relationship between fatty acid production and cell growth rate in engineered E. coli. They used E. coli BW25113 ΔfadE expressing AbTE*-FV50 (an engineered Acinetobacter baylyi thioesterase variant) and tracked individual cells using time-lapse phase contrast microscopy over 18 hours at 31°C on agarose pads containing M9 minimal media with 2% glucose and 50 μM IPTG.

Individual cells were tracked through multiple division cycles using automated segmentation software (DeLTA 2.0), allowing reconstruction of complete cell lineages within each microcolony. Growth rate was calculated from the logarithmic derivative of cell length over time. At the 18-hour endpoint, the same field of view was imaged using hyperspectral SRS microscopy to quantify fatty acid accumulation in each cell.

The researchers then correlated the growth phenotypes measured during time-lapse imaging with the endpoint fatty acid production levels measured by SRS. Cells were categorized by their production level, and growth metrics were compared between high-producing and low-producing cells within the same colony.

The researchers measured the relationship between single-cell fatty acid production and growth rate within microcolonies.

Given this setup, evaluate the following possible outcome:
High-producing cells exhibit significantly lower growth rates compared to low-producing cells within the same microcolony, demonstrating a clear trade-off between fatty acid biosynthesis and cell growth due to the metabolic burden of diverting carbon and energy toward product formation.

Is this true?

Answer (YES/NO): NO